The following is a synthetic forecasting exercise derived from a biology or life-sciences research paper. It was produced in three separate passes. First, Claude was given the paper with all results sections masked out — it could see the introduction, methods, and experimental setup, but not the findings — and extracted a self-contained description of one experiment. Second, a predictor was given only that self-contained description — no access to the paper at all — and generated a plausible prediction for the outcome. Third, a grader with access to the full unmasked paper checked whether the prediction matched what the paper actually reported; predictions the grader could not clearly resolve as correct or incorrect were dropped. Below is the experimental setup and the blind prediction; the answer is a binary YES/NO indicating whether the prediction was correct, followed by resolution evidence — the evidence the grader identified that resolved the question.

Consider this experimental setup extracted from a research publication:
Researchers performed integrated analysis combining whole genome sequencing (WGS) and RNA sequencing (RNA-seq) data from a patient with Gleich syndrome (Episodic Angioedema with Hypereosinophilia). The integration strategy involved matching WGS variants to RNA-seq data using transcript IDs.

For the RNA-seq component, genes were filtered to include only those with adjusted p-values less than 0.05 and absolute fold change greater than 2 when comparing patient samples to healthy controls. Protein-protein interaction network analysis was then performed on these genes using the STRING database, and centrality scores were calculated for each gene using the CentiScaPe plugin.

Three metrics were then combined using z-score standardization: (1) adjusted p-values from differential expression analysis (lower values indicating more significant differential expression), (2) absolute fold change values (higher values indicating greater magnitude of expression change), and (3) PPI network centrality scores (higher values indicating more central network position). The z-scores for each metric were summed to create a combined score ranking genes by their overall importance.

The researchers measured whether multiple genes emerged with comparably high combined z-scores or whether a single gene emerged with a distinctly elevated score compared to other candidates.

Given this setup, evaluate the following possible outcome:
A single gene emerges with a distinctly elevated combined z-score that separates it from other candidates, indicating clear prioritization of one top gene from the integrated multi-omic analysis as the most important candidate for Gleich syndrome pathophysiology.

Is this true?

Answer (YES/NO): NO